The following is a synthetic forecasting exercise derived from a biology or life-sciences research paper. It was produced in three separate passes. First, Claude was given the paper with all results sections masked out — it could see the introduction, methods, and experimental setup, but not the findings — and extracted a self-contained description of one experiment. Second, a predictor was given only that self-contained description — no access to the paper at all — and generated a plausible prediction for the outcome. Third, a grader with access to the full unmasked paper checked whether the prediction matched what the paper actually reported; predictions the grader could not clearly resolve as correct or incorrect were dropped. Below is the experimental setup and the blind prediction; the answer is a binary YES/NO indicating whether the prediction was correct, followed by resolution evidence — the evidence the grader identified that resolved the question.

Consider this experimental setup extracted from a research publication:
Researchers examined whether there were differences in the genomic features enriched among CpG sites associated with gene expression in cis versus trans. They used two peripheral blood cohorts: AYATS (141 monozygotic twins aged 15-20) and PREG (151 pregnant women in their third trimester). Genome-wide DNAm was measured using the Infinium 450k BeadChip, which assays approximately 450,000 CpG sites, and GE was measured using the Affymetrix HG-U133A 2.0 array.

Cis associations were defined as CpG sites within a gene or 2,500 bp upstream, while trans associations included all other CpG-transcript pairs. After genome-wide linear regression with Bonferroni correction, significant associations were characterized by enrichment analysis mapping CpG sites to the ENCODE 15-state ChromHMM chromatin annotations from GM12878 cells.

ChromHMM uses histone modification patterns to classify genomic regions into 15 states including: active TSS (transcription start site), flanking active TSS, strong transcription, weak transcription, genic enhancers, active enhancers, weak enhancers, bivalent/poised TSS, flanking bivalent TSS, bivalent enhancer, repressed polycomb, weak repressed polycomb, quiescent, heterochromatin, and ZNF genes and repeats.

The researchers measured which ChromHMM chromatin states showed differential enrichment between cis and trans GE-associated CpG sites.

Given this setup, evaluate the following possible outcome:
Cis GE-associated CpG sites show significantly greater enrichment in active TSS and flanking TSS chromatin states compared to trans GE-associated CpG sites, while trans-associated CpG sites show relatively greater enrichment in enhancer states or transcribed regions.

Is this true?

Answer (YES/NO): NO